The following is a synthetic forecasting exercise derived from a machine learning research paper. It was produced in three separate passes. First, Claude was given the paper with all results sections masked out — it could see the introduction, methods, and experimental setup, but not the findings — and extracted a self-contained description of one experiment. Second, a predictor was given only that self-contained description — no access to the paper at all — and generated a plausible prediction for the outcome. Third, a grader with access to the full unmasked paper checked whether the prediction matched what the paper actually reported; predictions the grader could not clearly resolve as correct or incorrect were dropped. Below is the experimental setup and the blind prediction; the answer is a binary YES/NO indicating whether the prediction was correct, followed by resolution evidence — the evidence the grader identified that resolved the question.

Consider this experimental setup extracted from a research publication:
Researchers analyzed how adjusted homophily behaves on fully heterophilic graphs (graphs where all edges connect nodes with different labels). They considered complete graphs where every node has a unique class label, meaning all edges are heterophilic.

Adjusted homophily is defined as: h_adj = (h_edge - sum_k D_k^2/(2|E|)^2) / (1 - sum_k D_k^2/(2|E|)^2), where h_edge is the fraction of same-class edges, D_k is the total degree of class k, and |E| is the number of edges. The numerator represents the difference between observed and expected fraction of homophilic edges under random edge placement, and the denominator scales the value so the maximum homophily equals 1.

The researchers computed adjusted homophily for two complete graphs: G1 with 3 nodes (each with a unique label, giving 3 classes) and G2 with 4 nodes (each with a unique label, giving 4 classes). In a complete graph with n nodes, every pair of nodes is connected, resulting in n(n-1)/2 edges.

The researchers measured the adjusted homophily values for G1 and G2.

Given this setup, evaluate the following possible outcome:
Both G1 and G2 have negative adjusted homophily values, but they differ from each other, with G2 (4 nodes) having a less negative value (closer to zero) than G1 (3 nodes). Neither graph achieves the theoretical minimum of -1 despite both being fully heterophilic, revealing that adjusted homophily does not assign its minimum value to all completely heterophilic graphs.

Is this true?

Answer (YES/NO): YES